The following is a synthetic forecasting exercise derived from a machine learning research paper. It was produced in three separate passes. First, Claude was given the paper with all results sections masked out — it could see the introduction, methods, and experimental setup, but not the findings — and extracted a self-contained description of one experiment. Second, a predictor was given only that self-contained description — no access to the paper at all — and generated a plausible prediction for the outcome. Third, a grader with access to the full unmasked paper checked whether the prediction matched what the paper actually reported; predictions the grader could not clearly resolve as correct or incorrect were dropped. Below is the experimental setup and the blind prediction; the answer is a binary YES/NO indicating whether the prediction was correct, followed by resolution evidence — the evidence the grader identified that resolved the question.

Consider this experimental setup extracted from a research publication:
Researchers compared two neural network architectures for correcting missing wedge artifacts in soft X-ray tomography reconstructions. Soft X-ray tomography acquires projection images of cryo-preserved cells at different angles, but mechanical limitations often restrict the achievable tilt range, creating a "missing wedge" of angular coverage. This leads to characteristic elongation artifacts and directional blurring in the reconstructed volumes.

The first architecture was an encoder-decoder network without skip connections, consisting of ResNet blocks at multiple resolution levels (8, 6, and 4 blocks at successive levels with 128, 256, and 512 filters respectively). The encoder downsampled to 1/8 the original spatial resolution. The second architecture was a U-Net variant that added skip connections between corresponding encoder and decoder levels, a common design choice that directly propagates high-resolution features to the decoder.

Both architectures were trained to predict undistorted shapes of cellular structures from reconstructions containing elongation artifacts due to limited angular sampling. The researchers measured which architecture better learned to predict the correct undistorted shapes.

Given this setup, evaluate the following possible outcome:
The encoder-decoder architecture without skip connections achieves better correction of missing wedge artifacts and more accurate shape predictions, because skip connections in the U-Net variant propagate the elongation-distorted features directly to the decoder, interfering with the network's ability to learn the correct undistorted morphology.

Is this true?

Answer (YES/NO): YES